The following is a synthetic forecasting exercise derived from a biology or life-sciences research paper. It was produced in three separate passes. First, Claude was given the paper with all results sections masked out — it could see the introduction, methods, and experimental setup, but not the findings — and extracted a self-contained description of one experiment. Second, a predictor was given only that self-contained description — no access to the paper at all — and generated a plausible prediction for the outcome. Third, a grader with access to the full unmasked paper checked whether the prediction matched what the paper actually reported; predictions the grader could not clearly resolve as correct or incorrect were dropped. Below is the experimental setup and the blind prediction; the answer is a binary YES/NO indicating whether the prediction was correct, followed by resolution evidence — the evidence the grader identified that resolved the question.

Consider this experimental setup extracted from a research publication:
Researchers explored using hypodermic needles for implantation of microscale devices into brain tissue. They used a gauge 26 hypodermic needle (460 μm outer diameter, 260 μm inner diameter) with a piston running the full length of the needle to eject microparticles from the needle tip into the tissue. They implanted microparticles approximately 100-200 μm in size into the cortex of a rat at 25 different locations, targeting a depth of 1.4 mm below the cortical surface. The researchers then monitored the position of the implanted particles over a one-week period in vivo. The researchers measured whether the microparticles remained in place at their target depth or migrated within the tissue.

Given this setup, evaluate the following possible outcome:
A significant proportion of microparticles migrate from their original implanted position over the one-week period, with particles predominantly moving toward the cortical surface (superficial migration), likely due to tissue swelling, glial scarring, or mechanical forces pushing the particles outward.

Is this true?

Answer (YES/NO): YES